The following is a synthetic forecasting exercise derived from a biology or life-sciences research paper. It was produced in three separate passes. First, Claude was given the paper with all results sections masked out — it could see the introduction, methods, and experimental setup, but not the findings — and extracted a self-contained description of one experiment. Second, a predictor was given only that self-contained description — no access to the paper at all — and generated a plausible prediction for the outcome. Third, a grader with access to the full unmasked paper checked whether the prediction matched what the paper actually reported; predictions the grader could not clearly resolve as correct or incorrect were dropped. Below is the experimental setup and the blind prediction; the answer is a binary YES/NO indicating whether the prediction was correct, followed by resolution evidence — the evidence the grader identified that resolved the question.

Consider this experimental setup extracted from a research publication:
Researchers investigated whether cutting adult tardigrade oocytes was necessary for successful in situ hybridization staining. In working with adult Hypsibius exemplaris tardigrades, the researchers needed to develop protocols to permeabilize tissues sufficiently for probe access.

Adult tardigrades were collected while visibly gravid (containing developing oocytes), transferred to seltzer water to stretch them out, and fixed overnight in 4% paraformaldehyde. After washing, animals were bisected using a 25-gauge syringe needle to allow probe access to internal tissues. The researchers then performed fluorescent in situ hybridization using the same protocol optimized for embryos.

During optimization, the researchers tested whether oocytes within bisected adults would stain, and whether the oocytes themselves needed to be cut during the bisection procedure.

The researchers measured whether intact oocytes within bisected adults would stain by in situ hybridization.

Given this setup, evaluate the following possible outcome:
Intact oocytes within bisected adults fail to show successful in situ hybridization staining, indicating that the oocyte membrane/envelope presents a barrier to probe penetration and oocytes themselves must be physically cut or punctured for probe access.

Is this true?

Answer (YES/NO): YES